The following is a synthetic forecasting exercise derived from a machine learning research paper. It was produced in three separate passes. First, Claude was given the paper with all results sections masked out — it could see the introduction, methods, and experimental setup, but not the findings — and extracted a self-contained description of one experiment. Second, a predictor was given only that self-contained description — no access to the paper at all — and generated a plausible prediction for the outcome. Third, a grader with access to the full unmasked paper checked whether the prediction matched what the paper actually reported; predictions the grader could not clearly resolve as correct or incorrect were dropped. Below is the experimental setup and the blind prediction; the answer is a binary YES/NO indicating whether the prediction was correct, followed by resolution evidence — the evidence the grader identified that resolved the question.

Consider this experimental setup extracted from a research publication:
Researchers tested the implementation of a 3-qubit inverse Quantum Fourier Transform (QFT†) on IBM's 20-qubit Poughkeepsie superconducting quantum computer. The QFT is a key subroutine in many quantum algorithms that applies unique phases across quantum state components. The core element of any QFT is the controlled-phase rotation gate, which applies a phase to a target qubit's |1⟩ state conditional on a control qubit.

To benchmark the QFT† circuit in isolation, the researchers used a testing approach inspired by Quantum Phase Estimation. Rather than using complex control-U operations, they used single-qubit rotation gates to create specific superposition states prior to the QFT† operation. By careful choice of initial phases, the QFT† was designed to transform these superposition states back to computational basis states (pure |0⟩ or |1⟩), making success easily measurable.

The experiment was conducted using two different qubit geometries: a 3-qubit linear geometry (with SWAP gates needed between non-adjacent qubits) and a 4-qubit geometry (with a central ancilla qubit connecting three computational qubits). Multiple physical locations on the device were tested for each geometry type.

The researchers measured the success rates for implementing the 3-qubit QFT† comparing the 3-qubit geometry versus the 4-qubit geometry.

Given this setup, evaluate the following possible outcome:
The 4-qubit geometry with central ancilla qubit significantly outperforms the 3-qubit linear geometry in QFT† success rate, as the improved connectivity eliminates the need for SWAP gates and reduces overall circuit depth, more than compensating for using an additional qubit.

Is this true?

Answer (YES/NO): YES